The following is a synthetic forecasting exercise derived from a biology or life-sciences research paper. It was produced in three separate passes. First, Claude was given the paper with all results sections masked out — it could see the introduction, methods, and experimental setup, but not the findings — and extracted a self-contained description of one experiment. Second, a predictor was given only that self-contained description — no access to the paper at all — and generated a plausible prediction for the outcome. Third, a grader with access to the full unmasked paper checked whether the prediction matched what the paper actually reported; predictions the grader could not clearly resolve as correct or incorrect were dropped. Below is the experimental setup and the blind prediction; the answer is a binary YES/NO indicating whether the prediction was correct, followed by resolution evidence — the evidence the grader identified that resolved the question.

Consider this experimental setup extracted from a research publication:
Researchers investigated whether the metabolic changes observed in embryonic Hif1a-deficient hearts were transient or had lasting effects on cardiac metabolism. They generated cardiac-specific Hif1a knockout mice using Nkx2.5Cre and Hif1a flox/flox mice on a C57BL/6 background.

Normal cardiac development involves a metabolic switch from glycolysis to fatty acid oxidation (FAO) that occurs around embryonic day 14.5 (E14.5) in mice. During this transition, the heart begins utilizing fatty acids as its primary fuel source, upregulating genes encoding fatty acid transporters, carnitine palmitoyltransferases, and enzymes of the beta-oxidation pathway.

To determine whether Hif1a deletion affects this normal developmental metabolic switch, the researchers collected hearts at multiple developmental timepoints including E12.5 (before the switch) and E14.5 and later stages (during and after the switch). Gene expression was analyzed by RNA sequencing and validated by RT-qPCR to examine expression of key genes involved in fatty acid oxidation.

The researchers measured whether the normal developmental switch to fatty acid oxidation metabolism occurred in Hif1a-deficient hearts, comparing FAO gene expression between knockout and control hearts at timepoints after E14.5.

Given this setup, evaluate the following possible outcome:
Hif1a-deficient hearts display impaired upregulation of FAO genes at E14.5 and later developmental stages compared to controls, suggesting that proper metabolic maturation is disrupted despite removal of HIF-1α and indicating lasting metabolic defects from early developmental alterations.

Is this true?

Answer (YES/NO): NO